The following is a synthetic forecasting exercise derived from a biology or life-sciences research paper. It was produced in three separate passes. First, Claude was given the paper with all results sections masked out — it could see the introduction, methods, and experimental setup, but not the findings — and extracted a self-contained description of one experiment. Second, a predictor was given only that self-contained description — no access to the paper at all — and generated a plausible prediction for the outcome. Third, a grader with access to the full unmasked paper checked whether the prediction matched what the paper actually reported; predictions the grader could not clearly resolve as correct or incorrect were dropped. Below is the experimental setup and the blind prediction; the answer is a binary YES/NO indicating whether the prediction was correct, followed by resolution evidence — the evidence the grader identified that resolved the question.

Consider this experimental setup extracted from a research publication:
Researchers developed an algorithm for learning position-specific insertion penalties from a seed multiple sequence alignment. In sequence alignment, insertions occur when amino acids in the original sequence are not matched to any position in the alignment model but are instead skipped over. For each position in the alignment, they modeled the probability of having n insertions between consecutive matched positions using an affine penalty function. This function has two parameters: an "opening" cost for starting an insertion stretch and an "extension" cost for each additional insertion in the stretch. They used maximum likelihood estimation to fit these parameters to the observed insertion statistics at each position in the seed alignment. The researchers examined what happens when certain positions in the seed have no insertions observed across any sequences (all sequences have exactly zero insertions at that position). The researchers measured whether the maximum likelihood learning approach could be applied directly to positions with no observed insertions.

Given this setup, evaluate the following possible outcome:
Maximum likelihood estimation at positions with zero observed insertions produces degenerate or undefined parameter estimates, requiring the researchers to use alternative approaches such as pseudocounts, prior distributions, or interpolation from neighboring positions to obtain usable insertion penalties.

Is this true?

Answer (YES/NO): YES